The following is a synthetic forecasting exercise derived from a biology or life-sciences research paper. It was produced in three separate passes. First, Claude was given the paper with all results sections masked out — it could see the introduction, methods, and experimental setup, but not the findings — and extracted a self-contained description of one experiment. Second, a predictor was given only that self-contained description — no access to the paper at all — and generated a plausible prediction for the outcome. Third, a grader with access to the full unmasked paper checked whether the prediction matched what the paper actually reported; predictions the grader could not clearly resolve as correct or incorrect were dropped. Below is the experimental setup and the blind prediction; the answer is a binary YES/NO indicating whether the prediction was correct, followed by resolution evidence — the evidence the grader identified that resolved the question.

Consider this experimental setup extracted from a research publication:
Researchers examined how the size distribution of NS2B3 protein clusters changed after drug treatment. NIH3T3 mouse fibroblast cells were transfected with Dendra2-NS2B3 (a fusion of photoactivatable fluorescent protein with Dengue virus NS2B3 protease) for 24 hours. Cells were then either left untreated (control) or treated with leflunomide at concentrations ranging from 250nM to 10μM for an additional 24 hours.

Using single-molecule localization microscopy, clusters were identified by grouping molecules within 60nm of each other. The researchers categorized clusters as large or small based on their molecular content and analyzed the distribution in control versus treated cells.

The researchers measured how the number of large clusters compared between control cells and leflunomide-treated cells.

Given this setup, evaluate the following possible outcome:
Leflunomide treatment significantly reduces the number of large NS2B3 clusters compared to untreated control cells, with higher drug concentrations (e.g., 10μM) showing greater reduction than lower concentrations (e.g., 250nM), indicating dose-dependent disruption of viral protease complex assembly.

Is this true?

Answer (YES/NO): YES